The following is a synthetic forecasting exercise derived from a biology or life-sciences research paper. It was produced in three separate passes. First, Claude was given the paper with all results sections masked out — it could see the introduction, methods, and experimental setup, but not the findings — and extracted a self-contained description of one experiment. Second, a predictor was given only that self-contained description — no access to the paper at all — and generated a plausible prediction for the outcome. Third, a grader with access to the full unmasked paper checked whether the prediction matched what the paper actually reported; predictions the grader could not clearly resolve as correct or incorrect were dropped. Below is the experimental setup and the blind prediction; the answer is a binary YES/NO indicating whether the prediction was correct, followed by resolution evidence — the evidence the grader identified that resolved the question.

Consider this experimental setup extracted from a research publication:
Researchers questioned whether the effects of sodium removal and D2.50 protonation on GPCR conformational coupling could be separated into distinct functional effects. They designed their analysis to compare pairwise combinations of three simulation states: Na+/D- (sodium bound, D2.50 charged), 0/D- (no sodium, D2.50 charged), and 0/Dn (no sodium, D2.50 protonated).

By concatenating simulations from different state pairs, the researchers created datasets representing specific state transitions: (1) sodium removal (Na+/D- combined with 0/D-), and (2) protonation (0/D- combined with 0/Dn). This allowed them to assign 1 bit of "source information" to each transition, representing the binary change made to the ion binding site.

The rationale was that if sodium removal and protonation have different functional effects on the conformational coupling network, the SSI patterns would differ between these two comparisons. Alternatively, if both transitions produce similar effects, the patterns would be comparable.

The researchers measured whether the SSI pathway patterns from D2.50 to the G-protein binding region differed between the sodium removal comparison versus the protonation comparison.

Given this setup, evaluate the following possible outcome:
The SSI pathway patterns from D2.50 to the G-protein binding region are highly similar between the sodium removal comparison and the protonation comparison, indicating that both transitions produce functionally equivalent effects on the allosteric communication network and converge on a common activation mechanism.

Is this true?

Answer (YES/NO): NO